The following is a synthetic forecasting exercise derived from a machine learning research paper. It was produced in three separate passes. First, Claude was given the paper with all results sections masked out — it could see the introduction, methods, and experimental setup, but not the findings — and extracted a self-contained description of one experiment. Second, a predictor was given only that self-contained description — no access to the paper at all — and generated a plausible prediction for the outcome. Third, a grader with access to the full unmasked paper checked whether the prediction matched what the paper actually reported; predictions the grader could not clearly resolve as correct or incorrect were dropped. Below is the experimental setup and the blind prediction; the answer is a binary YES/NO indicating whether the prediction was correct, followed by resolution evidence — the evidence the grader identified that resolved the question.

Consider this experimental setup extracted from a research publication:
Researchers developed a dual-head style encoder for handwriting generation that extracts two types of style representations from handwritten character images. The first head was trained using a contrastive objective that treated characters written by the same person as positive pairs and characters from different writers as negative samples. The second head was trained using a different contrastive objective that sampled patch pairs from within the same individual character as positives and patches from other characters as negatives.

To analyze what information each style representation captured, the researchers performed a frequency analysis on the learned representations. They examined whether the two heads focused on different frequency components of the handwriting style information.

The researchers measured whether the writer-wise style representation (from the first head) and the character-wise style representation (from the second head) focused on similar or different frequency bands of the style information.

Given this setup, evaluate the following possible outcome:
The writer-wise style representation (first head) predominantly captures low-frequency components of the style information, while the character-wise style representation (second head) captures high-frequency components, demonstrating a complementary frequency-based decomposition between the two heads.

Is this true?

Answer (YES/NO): YES